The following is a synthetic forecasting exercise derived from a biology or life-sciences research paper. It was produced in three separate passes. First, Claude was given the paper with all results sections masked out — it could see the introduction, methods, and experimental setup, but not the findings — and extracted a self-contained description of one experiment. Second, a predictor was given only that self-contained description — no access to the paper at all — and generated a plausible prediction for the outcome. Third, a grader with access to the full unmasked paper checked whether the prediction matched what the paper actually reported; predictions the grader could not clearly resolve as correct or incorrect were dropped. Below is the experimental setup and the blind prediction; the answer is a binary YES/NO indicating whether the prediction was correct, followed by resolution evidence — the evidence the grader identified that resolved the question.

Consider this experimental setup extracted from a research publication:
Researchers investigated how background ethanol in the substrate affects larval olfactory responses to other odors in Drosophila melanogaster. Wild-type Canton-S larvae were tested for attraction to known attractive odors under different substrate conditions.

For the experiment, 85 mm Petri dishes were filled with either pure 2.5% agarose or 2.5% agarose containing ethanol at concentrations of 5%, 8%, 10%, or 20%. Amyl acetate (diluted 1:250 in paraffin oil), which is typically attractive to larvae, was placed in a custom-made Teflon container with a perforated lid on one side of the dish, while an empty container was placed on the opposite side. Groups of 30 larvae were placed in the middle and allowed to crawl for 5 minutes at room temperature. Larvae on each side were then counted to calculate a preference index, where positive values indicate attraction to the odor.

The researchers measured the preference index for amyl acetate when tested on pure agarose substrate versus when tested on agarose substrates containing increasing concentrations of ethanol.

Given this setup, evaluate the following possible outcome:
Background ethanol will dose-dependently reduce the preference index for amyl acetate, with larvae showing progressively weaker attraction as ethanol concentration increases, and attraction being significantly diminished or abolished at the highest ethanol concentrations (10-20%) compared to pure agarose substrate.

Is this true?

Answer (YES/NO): NO